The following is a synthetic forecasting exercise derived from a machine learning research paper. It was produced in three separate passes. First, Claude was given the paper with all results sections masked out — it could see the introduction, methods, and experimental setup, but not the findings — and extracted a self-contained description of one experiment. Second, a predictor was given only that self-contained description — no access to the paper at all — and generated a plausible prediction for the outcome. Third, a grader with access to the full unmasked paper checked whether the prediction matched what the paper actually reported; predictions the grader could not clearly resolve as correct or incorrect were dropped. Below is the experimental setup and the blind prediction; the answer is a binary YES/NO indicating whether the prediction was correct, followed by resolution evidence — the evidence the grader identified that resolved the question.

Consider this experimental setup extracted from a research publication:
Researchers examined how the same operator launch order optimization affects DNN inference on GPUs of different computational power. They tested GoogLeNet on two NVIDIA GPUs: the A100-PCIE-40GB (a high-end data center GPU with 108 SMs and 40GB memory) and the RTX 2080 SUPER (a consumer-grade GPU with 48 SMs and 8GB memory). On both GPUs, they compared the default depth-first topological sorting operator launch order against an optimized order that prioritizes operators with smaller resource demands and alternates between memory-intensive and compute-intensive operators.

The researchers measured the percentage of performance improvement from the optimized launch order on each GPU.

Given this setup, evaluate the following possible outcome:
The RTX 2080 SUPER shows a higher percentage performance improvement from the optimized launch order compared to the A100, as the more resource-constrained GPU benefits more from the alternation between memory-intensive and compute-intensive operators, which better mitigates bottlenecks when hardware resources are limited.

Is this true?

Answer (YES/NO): YES